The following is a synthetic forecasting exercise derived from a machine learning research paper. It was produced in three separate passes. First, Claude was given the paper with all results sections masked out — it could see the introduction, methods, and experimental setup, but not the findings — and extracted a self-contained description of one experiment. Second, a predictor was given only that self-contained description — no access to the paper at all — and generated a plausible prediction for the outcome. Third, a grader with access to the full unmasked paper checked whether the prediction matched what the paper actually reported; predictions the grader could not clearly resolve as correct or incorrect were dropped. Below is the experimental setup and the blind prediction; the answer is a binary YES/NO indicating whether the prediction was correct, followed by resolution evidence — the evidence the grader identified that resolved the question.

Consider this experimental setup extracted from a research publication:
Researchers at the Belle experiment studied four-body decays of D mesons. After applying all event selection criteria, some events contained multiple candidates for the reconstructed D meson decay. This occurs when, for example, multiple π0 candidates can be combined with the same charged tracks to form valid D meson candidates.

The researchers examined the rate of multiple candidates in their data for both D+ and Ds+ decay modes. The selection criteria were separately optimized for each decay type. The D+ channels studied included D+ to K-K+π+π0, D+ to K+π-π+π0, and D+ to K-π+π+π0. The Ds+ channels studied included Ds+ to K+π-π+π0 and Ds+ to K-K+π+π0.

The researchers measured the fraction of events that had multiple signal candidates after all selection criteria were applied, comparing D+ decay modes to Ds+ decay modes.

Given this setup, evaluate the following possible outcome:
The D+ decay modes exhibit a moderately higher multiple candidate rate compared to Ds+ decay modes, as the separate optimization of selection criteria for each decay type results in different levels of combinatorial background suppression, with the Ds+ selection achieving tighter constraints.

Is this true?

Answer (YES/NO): NO